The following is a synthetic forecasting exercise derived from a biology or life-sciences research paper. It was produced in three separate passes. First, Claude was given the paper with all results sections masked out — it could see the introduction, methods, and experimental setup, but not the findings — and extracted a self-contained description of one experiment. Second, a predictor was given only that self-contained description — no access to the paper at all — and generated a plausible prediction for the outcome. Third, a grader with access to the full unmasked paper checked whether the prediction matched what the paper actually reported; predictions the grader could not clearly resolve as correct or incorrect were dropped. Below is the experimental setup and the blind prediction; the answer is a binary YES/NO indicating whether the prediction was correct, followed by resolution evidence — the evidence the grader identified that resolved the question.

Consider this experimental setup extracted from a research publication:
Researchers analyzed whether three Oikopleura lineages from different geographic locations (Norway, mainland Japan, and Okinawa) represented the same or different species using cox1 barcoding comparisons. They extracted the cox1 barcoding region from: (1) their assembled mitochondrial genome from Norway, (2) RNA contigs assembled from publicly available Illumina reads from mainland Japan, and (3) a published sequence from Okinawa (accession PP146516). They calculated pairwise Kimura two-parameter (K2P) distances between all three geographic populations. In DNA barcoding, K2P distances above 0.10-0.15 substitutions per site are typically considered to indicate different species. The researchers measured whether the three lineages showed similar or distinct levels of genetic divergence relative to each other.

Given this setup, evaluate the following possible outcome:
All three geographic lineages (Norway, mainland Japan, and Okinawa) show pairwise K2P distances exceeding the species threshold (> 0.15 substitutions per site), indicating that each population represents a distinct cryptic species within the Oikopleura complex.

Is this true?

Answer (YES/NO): YES